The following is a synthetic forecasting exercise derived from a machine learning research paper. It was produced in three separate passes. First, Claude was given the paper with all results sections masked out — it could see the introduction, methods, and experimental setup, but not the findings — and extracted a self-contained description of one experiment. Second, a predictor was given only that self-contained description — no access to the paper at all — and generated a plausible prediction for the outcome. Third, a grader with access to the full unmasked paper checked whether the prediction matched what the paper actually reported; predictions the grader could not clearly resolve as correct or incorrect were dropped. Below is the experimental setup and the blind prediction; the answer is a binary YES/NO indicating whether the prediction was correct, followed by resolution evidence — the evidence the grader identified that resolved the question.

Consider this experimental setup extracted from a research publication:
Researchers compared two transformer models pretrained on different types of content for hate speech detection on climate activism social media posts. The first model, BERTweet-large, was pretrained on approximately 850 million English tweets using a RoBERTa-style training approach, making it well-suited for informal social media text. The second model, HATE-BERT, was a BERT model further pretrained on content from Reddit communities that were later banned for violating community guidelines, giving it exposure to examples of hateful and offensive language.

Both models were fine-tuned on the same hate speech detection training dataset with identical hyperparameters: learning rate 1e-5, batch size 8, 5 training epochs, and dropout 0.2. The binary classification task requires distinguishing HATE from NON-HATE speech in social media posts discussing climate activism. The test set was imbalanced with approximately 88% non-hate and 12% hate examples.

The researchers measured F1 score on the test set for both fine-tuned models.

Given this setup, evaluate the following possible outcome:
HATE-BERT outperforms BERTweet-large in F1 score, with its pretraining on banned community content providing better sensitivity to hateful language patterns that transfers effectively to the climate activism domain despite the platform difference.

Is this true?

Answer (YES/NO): NO